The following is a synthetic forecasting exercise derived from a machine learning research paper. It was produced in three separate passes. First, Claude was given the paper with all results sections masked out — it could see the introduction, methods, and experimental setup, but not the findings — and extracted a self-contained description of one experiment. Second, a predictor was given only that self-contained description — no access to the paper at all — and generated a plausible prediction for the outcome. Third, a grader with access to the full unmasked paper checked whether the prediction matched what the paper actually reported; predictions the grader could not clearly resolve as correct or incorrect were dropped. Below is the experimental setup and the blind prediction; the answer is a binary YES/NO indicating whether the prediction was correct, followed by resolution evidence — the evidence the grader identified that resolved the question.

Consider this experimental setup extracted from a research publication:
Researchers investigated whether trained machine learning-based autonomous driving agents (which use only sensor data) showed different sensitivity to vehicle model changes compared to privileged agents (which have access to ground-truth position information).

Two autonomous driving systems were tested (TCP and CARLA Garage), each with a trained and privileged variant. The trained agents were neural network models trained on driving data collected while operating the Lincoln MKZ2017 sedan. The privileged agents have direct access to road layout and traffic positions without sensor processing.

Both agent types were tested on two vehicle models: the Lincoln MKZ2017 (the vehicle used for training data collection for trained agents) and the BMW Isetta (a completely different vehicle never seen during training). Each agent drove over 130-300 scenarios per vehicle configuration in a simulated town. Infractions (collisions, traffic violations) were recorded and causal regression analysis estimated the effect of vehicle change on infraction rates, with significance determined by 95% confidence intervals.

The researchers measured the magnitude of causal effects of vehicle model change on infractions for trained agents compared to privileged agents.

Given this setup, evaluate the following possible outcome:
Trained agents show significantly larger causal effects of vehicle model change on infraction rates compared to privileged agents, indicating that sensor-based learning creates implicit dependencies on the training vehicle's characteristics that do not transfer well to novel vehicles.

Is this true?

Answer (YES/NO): YES